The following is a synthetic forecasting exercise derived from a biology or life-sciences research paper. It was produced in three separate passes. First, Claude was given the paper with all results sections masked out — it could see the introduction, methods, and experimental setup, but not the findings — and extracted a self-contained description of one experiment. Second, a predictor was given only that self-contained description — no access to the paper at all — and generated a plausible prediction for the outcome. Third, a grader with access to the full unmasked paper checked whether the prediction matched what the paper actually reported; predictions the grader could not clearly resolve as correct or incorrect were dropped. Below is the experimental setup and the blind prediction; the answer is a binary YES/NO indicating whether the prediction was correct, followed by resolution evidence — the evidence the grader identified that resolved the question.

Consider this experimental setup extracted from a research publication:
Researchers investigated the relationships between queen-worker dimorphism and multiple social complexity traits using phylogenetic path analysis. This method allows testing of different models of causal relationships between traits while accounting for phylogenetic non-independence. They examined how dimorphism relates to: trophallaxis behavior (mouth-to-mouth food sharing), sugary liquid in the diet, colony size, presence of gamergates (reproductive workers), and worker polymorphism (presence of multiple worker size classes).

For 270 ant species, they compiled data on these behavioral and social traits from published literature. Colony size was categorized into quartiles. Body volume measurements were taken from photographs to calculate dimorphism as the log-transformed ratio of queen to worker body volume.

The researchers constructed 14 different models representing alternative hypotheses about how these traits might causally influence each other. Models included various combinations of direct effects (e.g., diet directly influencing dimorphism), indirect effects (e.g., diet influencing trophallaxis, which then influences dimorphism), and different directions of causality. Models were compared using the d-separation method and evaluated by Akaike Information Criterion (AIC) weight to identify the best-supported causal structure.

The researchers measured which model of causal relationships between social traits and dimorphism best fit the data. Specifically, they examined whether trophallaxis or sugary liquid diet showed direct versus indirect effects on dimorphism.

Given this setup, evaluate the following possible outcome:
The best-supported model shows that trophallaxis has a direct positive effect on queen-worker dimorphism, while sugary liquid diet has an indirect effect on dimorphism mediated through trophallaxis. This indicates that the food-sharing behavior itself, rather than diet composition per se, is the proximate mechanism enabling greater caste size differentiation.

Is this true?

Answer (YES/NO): NO